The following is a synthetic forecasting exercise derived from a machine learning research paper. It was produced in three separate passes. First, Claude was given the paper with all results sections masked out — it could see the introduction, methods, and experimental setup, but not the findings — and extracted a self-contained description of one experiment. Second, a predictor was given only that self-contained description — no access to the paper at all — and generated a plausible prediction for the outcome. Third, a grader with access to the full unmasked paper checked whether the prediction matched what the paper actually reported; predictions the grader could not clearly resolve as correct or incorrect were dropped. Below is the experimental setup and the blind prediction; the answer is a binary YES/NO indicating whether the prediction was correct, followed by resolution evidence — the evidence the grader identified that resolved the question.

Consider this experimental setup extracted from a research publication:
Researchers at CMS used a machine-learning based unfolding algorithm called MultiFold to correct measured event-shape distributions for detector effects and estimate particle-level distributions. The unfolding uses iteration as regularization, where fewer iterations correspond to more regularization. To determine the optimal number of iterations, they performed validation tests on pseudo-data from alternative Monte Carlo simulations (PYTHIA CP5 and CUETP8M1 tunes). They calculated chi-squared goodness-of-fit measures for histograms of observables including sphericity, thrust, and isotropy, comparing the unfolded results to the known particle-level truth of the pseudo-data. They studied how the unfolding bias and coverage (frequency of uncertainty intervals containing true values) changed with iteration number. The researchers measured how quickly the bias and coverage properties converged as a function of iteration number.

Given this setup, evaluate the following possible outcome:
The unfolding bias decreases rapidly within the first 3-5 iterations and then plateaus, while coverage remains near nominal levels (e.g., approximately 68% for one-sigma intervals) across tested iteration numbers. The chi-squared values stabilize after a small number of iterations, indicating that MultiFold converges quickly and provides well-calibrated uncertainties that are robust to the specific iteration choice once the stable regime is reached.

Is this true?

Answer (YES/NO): NO